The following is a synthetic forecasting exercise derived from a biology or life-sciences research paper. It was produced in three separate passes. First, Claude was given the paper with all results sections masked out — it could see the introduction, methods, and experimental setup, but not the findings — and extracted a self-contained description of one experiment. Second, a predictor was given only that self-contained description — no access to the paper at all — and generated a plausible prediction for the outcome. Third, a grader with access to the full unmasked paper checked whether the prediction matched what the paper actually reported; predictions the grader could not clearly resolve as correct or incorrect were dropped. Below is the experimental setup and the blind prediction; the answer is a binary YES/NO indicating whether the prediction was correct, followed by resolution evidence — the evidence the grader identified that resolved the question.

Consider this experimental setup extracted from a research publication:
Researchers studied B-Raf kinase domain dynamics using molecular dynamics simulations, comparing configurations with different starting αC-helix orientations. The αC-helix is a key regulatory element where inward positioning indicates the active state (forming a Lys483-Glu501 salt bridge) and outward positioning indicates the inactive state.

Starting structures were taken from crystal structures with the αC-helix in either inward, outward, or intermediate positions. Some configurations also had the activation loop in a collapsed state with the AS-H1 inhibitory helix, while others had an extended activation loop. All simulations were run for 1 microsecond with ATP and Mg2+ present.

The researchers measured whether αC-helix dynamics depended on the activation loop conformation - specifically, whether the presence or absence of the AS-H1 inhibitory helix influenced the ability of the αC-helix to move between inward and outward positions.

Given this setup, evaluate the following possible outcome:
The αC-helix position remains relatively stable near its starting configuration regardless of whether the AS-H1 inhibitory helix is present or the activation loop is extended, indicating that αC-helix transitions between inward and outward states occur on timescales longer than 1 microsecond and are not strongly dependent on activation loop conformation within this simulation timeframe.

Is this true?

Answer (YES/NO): NO